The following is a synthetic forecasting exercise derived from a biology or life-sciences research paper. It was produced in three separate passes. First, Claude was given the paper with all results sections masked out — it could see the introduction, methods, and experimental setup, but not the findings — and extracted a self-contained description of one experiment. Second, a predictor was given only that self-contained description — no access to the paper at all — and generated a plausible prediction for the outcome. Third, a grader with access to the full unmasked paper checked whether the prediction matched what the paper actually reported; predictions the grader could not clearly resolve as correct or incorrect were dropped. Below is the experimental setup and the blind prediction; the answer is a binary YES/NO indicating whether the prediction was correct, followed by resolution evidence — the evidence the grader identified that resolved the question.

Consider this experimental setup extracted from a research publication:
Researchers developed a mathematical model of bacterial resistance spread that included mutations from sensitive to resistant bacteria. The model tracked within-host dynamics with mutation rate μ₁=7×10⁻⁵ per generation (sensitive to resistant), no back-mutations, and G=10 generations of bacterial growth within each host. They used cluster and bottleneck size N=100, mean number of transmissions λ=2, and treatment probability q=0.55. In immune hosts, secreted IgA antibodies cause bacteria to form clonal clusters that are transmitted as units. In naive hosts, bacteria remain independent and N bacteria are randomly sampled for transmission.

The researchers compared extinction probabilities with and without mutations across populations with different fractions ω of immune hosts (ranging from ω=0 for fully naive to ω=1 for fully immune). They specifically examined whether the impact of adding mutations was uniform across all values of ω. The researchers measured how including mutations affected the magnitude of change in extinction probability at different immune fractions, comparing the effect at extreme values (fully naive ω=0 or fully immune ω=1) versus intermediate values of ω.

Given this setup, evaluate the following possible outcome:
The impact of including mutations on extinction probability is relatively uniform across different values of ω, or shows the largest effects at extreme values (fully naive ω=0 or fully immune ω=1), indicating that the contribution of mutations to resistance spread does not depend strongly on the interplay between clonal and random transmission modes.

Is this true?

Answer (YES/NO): NO